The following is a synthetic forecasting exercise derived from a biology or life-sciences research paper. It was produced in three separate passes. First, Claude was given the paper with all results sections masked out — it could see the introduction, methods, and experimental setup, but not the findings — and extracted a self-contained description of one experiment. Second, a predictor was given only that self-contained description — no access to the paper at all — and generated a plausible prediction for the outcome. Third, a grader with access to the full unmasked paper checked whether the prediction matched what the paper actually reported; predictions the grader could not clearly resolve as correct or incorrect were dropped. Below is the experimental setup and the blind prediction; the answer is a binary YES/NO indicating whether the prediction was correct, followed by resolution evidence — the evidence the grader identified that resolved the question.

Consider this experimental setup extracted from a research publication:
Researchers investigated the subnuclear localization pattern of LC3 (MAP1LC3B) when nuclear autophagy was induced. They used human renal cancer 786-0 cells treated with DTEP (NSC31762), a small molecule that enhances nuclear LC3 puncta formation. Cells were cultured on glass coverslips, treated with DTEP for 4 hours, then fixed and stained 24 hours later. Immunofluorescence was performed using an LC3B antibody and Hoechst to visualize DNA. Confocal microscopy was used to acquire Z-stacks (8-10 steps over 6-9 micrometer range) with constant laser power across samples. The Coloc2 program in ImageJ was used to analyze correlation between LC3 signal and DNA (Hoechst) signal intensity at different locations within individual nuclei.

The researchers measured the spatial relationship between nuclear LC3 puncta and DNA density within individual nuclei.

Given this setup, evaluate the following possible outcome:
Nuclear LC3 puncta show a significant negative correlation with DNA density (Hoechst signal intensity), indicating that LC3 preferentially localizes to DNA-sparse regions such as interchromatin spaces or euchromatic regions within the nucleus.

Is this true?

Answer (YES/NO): YES